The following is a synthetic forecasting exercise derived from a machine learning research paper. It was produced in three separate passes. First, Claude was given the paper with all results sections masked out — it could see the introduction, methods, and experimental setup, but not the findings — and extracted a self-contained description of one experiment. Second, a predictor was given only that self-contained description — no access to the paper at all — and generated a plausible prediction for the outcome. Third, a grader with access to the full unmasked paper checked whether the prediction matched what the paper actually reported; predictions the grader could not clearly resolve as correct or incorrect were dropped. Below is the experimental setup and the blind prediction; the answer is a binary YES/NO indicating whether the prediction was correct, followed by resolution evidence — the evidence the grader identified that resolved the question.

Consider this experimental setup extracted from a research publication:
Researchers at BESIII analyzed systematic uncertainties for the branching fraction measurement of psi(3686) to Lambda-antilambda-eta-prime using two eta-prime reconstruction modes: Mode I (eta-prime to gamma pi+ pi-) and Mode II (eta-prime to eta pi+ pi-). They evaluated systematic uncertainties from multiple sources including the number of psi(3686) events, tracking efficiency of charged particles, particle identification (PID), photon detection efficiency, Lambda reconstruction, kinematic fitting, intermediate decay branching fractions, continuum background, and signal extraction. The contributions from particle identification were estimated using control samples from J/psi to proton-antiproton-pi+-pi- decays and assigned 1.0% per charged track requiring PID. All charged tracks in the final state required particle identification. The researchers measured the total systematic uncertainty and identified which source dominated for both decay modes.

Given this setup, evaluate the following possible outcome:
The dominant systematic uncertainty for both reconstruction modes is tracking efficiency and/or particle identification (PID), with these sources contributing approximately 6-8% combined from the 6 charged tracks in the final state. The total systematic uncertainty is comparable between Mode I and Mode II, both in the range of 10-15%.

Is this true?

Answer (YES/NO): NO